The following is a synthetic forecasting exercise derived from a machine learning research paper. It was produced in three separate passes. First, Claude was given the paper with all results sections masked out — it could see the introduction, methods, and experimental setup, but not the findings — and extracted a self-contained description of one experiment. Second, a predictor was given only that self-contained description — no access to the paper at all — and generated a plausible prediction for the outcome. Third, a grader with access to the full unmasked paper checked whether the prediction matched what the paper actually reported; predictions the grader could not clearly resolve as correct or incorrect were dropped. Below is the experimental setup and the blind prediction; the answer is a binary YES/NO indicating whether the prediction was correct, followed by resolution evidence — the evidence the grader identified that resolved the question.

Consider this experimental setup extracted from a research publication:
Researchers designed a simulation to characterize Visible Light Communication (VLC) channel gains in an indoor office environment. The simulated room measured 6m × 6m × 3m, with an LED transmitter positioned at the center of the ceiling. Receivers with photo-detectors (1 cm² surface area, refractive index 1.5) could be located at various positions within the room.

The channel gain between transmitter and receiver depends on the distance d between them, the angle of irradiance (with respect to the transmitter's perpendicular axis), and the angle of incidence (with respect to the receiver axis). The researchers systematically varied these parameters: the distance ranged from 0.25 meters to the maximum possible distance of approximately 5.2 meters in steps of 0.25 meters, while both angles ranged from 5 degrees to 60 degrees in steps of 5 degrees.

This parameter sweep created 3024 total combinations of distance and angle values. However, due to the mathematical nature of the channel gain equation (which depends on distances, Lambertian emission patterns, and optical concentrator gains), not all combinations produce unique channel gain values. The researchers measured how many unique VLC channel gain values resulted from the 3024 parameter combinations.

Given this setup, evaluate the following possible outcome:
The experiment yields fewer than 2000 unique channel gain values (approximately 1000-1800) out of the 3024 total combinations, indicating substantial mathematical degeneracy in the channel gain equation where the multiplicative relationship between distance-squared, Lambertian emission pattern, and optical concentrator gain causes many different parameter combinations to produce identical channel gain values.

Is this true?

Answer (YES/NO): YES